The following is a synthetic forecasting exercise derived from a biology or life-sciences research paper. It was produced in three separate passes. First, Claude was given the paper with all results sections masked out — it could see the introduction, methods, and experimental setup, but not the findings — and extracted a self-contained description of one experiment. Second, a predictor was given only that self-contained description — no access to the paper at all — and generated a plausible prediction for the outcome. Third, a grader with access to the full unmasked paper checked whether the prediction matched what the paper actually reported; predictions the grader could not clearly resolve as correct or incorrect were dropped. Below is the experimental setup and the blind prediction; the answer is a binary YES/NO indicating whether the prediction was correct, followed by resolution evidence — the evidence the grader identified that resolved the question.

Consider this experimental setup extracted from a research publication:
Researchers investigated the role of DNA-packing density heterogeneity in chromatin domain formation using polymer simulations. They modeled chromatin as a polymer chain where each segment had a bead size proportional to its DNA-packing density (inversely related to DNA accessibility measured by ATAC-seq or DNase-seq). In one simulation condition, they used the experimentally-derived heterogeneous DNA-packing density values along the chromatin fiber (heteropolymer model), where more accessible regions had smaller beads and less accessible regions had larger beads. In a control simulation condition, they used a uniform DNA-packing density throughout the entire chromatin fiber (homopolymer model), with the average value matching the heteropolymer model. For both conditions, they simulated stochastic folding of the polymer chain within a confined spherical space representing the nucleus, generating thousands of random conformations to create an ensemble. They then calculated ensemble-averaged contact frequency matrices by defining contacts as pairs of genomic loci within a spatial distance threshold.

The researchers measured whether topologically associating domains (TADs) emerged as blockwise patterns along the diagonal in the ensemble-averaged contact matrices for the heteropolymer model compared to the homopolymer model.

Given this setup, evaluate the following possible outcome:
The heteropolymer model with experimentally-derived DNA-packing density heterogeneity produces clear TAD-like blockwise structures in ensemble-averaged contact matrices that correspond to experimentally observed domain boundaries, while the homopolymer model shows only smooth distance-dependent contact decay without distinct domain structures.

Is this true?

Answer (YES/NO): YES